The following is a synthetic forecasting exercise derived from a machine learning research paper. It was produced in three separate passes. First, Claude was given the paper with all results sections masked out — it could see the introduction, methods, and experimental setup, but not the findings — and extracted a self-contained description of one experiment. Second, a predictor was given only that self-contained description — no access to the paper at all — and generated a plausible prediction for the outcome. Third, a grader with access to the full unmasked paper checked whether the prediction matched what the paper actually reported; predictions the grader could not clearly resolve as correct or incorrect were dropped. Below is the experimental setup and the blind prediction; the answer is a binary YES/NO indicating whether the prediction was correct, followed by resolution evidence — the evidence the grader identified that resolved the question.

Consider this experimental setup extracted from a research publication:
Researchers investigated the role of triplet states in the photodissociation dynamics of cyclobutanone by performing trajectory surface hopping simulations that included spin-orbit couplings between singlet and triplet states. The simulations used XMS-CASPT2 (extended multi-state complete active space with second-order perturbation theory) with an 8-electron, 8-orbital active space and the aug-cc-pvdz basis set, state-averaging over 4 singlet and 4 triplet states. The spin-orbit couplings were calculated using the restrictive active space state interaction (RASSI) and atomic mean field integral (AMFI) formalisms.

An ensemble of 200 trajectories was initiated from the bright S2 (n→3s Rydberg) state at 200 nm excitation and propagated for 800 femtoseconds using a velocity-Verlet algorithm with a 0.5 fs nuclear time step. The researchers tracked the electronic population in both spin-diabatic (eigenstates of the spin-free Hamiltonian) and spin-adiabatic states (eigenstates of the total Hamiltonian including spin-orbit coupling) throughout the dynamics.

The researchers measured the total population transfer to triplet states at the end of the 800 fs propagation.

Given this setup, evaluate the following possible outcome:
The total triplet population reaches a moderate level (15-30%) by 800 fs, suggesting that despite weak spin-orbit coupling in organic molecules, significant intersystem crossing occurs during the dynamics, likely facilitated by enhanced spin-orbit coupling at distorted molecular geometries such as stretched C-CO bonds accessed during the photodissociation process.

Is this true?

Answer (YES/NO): NO